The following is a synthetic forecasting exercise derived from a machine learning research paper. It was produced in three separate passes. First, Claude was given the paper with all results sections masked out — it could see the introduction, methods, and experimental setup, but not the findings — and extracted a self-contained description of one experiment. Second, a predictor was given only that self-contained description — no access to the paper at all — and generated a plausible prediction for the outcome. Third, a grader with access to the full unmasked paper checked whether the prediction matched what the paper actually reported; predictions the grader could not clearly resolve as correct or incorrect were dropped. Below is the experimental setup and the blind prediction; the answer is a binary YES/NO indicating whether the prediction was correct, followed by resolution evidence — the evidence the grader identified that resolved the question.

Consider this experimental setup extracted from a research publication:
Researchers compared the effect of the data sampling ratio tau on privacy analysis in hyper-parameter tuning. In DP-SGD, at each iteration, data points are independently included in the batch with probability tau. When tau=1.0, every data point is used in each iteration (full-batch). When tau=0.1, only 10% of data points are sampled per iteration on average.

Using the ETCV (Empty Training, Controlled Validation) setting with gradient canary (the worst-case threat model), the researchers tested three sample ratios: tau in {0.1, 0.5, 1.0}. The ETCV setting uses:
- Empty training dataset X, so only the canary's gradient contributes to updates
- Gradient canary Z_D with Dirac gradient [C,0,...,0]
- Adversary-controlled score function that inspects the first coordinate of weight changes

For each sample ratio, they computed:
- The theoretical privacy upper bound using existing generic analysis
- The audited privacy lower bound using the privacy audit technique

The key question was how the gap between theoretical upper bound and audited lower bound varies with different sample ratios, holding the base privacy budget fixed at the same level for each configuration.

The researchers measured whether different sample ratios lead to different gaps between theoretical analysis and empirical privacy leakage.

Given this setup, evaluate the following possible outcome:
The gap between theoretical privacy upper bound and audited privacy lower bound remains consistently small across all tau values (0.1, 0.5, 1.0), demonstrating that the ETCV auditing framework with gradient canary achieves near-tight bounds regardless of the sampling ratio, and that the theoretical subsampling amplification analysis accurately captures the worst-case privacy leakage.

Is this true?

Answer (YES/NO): NO